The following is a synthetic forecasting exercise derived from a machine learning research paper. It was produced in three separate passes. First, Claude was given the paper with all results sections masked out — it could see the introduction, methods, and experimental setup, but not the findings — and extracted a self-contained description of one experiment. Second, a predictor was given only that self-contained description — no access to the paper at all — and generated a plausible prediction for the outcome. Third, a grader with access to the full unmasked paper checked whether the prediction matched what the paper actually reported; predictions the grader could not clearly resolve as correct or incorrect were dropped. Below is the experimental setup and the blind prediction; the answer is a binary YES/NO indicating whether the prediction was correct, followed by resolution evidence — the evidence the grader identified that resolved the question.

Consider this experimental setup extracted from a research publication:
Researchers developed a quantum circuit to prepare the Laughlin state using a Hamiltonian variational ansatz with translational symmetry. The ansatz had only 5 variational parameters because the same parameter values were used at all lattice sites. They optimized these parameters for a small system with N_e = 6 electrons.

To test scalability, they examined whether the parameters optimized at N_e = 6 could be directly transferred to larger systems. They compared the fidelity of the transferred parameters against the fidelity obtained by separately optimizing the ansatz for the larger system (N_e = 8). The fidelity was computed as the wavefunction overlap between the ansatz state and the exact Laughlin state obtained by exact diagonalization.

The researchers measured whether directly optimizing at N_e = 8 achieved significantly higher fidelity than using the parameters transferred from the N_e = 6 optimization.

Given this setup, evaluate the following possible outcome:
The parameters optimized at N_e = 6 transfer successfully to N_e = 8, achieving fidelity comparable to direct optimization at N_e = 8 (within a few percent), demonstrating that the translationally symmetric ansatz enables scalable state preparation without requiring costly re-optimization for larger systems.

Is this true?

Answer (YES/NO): YES